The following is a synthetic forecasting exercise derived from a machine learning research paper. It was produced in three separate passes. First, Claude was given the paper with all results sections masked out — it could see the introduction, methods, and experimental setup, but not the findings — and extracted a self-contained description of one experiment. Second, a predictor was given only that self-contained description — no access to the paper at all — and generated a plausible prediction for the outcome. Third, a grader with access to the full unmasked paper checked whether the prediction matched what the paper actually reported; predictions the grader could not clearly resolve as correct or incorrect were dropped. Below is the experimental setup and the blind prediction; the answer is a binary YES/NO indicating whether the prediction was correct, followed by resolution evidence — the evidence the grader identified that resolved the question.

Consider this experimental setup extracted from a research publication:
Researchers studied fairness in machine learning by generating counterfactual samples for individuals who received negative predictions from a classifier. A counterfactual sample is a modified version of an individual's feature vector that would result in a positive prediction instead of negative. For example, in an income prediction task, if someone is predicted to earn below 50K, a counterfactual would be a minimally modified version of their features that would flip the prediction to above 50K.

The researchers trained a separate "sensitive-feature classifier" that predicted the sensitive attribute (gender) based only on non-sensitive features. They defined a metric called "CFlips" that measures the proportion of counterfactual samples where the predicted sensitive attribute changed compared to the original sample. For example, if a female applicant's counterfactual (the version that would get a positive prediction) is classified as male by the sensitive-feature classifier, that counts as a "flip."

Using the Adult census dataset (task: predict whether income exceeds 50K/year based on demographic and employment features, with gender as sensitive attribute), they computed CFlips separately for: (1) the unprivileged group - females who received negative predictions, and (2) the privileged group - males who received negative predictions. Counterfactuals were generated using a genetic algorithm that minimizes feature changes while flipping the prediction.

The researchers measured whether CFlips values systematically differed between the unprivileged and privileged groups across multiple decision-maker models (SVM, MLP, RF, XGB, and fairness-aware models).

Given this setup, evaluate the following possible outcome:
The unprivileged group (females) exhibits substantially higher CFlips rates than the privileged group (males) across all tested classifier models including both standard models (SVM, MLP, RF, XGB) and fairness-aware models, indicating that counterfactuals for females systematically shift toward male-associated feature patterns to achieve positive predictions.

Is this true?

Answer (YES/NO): NO